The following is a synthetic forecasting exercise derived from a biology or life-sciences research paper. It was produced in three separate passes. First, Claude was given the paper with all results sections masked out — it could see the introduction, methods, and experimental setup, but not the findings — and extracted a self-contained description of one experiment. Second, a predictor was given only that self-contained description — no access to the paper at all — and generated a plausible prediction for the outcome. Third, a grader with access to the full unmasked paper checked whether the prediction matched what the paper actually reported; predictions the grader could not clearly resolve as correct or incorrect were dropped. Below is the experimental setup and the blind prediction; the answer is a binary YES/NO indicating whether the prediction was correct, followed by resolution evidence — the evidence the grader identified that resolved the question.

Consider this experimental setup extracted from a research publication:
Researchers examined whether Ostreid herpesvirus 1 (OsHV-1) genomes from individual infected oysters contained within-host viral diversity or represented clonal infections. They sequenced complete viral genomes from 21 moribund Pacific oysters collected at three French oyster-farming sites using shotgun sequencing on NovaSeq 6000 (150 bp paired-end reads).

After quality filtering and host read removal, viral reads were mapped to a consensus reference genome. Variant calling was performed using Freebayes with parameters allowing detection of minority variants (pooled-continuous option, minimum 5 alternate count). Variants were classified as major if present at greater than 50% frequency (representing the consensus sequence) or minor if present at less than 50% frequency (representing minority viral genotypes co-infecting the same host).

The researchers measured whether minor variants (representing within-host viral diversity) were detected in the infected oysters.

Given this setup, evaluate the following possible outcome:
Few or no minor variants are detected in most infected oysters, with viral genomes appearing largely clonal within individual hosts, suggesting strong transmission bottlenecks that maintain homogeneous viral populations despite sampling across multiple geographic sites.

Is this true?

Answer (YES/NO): NO